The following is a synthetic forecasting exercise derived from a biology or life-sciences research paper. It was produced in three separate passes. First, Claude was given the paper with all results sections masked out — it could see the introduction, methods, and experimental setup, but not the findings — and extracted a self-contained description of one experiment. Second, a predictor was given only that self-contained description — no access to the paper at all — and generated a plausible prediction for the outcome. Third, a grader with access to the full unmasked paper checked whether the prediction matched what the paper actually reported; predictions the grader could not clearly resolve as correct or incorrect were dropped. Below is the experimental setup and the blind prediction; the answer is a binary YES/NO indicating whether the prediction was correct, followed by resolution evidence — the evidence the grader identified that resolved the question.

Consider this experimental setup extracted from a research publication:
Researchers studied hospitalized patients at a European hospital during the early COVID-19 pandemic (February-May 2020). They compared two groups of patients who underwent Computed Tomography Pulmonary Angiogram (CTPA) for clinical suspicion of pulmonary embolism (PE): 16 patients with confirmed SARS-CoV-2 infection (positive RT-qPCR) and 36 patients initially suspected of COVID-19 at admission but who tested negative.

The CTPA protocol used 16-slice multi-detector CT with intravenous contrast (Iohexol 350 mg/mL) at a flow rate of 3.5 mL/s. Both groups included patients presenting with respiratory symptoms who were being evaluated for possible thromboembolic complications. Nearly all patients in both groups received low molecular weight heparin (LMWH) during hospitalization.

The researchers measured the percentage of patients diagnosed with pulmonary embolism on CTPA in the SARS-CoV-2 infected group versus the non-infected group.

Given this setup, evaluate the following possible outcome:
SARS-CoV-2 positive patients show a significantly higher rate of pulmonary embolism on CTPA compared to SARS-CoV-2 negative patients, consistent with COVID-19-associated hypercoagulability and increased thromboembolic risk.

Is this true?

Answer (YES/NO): NO